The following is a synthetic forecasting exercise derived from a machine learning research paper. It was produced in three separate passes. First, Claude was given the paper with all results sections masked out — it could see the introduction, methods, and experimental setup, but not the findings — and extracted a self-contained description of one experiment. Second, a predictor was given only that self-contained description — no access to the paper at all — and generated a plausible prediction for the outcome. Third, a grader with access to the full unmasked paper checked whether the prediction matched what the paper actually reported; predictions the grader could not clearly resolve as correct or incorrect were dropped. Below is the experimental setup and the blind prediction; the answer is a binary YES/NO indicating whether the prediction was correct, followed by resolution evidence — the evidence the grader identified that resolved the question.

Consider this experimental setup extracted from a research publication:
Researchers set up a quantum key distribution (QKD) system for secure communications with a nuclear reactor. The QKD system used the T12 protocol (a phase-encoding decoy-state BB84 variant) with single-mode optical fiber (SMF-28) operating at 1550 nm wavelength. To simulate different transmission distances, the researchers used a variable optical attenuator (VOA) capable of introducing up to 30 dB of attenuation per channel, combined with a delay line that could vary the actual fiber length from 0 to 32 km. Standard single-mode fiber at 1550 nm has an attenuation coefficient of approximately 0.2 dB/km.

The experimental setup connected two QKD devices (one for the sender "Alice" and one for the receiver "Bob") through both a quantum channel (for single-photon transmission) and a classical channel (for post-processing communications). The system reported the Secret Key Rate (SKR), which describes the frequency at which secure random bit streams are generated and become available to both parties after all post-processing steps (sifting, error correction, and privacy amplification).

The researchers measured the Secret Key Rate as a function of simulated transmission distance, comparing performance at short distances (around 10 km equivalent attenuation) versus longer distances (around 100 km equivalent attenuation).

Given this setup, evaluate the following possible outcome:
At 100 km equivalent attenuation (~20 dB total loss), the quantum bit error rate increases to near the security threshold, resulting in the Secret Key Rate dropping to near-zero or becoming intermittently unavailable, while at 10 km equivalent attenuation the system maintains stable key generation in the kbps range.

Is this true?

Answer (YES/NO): NO